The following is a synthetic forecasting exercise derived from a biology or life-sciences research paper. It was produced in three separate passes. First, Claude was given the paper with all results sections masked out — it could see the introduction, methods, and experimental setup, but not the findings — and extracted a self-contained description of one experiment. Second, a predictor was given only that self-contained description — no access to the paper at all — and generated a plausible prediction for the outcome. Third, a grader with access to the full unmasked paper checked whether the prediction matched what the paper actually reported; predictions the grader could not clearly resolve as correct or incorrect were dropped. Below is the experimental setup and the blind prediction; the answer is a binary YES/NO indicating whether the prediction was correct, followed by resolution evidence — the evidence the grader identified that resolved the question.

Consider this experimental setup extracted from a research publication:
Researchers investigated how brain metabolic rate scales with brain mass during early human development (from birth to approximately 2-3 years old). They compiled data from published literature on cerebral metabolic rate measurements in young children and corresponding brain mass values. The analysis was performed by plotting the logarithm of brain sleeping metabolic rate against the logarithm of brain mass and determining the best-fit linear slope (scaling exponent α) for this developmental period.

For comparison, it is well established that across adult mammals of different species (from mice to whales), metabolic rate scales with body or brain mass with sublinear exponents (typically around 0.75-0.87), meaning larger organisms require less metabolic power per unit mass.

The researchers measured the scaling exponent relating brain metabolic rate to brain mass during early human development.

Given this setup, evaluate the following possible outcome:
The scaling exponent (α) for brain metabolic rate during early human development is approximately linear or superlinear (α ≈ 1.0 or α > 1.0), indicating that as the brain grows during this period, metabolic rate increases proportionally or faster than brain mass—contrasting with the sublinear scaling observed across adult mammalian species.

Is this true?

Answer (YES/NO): YES